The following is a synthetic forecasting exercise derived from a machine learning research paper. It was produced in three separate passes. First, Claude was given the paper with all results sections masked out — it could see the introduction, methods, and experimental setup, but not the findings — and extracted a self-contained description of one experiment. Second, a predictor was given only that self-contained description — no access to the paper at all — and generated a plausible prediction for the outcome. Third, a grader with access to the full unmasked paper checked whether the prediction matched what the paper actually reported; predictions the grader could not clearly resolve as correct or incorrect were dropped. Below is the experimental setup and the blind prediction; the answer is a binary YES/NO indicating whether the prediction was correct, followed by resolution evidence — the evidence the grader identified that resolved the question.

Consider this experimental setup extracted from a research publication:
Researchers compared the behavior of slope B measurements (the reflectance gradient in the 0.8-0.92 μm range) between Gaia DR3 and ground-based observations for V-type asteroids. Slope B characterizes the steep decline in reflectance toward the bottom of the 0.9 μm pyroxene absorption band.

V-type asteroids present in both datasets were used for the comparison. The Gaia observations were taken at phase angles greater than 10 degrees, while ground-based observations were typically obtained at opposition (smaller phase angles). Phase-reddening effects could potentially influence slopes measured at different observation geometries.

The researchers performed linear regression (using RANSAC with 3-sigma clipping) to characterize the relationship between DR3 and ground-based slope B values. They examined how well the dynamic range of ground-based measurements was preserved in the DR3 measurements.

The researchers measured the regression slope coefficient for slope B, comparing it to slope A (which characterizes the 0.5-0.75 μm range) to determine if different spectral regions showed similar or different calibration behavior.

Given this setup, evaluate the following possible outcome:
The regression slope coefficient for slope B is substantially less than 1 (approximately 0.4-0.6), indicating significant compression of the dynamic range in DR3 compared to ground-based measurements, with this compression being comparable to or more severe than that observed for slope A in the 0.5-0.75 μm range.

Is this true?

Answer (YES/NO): NO